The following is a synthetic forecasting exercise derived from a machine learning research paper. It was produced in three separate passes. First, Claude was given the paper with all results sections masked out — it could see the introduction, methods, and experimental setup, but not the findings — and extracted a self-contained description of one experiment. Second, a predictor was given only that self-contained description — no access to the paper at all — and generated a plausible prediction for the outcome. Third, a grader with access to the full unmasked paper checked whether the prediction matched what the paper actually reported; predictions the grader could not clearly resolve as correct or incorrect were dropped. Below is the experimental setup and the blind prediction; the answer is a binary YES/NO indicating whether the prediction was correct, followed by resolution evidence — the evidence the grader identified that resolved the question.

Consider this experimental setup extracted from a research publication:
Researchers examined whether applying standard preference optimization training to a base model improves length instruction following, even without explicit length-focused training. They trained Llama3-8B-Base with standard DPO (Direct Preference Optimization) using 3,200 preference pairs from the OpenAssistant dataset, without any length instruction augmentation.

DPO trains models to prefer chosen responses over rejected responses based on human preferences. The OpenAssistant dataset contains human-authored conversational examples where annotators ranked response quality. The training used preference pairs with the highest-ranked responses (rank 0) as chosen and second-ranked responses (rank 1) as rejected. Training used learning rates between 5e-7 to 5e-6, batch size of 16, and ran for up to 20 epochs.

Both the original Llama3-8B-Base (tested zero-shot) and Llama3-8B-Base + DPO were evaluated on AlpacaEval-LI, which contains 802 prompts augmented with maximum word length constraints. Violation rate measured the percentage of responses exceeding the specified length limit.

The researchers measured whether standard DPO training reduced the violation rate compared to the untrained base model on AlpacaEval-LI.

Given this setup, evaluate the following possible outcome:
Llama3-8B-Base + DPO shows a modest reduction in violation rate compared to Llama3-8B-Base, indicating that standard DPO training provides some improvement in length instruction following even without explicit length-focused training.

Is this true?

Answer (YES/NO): YES